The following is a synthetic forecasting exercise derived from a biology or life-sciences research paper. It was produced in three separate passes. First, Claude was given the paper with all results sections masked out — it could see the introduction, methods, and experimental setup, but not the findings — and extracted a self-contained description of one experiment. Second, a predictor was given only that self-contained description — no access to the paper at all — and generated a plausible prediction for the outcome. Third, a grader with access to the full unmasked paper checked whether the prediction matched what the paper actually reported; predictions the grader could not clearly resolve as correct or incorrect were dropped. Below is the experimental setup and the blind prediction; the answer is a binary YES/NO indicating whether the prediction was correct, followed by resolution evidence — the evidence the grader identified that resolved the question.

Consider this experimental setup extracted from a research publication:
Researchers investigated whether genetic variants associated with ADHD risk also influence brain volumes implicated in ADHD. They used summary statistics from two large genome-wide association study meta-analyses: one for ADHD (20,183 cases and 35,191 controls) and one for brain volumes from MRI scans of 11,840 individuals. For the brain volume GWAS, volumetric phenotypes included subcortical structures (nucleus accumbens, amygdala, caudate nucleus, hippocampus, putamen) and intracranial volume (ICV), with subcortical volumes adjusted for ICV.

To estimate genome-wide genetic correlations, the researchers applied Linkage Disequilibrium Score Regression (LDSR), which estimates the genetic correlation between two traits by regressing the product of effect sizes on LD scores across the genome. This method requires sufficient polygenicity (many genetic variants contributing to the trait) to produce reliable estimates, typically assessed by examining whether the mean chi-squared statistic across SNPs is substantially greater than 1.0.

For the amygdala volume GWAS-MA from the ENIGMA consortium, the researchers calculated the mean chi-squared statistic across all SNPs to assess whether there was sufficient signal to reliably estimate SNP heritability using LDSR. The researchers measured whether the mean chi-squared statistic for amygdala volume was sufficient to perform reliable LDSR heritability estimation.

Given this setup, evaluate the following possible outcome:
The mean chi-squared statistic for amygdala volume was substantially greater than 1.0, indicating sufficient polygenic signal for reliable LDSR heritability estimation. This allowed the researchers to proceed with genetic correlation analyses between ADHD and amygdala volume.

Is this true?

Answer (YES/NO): NO